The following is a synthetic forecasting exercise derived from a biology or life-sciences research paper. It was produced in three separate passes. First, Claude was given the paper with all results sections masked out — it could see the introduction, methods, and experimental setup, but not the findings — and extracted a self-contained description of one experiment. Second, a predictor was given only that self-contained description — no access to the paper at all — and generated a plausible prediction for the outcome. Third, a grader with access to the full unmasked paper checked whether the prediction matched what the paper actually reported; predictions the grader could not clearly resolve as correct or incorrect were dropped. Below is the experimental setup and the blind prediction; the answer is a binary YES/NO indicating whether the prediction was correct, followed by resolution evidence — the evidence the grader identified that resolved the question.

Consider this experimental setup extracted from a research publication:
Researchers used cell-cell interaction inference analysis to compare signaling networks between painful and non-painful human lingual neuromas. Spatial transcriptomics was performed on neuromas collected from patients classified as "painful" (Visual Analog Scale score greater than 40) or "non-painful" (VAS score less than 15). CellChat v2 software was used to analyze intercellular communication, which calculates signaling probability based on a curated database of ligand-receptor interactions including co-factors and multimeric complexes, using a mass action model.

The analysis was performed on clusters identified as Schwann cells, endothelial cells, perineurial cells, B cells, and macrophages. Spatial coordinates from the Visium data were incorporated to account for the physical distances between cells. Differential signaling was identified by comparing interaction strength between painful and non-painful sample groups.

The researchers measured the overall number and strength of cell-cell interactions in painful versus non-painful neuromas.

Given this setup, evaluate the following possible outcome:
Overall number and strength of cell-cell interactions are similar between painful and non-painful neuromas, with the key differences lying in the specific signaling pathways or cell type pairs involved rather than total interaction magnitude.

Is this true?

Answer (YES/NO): NO